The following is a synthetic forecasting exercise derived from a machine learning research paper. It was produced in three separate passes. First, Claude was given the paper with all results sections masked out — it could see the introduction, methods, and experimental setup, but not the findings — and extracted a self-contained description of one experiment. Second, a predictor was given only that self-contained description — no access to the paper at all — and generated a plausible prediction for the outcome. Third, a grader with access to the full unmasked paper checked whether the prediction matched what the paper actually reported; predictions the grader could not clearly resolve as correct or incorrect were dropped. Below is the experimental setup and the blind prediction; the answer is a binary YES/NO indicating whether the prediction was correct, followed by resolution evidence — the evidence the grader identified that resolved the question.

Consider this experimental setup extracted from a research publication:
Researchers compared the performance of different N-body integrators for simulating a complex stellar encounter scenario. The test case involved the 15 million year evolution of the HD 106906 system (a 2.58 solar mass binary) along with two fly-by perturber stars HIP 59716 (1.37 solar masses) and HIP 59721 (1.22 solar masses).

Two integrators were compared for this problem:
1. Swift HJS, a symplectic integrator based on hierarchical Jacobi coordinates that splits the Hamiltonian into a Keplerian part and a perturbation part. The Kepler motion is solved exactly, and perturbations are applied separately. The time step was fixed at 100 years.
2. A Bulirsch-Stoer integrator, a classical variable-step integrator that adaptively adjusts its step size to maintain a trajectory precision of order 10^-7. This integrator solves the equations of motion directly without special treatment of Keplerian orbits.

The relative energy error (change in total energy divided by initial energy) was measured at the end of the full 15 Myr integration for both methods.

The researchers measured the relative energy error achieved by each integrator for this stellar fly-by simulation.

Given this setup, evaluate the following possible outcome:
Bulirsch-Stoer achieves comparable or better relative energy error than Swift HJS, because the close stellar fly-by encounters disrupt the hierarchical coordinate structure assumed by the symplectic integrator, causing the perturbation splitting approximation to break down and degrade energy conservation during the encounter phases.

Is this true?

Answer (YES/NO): NO